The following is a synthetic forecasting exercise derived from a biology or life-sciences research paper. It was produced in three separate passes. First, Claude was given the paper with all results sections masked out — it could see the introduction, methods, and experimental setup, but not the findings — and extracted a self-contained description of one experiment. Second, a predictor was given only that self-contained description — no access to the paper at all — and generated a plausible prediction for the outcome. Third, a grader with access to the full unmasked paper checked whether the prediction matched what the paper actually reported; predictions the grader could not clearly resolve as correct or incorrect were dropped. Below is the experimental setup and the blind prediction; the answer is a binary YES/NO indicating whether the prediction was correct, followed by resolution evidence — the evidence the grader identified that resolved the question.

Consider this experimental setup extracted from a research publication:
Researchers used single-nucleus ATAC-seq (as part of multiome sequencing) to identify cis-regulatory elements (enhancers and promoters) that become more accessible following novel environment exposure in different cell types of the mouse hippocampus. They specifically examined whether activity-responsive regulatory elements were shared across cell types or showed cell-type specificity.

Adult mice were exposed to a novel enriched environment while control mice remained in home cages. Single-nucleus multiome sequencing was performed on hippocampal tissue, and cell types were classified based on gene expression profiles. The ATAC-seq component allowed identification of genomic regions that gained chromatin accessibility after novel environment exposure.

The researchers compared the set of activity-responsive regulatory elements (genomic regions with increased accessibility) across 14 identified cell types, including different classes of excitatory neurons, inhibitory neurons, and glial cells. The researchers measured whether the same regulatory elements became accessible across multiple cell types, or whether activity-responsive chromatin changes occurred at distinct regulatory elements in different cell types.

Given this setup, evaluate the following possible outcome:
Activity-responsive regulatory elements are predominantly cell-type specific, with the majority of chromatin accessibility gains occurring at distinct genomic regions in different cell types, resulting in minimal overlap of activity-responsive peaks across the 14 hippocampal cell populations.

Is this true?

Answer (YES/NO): YES